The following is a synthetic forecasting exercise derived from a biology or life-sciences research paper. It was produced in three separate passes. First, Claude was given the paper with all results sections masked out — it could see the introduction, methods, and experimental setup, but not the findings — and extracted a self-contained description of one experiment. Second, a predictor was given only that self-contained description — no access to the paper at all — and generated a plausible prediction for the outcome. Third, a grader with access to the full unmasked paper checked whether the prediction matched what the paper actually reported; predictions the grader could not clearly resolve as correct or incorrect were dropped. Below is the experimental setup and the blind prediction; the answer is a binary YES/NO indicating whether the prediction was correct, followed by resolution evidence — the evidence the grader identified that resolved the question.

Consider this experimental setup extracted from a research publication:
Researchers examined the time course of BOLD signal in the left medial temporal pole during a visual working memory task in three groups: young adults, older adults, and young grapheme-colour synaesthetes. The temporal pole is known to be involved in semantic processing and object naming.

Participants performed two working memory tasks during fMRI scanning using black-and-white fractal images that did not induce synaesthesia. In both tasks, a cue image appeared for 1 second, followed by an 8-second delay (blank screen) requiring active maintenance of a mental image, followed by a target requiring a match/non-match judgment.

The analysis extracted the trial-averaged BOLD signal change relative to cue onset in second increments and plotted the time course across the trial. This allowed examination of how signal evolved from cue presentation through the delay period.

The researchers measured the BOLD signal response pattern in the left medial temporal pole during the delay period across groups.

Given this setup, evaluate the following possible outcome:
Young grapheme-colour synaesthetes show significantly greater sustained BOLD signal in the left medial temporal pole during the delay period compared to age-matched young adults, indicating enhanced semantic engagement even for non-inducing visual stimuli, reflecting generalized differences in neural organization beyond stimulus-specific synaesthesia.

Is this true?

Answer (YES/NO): NO